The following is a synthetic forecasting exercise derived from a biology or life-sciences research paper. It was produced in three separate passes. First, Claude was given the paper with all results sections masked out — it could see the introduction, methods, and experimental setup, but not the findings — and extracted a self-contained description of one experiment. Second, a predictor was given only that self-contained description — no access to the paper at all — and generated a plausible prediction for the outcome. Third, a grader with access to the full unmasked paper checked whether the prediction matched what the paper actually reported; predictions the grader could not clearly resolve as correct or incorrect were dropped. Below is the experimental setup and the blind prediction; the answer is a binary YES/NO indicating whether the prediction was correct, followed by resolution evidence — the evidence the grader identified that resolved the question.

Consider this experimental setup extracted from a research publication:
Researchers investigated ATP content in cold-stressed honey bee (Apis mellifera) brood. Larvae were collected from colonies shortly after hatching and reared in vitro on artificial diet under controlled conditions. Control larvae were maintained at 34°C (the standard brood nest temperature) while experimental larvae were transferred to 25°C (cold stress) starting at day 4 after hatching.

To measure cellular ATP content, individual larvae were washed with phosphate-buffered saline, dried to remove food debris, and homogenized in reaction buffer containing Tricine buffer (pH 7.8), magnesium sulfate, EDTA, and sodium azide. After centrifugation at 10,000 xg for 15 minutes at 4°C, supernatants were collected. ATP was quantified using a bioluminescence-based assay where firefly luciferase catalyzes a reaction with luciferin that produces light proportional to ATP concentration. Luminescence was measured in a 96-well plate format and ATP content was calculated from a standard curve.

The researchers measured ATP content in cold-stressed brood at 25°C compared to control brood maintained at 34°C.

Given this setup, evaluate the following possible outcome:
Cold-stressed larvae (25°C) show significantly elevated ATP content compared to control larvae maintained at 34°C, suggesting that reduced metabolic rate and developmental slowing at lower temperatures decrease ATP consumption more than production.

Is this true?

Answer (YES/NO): YES